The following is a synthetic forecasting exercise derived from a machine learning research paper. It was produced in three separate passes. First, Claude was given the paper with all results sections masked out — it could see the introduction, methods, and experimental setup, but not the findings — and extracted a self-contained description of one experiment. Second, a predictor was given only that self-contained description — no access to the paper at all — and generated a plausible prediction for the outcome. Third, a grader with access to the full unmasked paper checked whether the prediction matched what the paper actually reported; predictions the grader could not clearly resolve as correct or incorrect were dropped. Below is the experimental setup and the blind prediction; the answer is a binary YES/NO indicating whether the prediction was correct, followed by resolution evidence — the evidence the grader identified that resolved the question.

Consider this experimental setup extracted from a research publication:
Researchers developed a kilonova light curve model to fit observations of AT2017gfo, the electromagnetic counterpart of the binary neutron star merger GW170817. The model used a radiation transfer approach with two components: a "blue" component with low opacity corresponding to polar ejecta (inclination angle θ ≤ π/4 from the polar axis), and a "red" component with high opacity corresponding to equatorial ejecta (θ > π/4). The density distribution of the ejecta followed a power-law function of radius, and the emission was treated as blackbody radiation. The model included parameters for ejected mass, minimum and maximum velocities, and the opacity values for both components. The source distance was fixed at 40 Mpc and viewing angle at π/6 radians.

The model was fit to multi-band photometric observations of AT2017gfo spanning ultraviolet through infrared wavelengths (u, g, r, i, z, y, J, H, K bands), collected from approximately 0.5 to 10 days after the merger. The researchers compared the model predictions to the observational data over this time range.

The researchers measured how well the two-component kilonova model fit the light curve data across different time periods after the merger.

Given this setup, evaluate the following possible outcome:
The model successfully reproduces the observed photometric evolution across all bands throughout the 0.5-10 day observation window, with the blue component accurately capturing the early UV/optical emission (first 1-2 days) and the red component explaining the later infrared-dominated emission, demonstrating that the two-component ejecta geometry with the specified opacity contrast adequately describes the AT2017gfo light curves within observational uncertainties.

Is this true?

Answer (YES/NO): NO